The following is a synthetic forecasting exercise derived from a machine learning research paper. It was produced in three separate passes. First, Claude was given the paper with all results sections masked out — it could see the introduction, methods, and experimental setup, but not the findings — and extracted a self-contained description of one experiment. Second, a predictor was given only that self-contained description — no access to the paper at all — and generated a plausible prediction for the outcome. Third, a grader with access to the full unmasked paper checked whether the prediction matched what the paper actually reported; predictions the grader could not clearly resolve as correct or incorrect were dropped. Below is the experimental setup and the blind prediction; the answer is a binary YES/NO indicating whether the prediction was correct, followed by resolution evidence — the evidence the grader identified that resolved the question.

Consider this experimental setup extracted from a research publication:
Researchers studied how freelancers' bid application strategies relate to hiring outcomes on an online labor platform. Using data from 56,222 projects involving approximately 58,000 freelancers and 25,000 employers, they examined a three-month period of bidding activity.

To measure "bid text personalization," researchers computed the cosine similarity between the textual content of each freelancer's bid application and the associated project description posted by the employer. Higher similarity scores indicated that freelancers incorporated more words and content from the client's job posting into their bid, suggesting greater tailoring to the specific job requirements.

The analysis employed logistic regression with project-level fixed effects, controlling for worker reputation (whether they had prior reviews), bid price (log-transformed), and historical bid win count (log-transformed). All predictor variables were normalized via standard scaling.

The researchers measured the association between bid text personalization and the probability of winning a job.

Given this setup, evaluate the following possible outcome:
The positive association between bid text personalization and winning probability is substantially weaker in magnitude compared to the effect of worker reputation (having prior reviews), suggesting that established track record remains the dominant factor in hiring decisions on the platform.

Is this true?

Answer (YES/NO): NO